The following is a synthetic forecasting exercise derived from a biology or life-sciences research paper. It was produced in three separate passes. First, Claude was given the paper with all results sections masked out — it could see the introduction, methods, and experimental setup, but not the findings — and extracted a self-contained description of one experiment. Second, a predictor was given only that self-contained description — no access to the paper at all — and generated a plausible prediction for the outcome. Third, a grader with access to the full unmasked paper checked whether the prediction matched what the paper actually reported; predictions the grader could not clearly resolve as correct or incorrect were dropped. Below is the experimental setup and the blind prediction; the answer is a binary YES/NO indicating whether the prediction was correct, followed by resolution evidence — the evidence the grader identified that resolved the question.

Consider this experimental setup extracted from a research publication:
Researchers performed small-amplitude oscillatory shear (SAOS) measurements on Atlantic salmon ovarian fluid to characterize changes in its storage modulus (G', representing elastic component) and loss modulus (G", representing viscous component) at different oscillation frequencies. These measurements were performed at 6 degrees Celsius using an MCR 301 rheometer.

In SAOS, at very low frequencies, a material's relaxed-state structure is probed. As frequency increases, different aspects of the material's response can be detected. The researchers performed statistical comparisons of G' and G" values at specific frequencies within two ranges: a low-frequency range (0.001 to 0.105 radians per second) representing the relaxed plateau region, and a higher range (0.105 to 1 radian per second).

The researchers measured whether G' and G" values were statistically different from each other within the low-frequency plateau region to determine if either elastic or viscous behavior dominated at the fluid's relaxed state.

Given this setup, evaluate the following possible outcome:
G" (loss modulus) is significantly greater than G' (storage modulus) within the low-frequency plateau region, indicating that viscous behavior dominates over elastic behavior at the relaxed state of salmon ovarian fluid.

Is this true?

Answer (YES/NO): NO